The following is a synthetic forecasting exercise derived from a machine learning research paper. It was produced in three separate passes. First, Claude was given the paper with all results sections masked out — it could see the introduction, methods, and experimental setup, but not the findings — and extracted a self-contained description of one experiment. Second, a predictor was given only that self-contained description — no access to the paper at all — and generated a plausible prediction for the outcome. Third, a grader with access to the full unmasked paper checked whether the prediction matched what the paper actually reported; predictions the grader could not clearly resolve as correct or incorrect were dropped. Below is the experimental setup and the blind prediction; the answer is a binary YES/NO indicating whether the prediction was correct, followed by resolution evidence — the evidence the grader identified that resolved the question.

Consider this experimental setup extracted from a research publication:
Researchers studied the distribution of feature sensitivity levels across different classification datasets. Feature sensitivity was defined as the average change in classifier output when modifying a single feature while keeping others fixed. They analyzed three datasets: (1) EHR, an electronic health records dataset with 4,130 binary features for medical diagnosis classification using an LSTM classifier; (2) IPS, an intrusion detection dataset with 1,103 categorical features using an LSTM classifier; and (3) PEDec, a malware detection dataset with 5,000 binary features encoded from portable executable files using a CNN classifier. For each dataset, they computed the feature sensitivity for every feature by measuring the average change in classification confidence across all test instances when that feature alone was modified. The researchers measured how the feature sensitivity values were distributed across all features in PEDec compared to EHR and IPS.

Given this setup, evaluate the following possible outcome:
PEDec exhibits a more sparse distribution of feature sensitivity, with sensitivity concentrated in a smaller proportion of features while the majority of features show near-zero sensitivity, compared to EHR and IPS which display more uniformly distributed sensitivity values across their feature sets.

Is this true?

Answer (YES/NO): NO